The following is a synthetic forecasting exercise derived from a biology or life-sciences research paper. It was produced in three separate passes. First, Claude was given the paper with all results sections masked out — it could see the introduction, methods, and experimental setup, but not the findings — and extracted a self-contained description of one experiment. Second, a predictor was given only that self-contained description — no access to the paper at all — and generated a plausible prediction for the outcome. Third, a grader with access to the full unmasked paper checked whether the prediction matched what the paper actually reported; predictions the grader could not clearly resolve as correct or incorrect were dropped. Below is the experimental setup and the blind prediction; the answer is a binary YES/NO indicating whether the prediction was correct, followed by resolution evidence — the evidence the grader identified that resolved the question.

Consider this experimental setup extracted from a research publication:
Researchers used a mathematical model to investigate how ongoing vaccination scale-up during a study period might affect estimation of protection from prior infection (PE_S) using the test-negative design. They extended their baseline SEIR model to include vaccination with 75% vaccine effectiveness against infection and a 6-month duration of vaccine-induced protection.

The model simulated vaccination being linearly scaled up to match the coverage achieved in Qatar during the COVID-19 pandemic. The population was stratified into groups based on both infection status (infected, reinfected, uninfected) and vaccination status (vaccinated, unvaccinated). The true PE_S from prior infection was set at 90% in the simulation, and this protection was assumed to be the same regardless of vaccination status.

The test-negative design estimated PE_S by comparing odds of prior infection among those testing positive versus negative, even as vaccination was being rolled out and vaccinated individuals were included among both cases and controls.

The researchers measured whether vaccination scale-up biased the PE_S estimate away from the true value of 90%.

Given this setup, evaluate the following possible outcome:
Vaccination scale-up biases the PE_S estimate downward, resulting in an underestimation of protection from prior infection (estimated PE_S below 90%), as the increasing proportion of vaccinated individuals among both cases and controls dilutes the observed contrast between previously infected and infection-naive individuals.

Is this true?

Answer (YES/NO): NO